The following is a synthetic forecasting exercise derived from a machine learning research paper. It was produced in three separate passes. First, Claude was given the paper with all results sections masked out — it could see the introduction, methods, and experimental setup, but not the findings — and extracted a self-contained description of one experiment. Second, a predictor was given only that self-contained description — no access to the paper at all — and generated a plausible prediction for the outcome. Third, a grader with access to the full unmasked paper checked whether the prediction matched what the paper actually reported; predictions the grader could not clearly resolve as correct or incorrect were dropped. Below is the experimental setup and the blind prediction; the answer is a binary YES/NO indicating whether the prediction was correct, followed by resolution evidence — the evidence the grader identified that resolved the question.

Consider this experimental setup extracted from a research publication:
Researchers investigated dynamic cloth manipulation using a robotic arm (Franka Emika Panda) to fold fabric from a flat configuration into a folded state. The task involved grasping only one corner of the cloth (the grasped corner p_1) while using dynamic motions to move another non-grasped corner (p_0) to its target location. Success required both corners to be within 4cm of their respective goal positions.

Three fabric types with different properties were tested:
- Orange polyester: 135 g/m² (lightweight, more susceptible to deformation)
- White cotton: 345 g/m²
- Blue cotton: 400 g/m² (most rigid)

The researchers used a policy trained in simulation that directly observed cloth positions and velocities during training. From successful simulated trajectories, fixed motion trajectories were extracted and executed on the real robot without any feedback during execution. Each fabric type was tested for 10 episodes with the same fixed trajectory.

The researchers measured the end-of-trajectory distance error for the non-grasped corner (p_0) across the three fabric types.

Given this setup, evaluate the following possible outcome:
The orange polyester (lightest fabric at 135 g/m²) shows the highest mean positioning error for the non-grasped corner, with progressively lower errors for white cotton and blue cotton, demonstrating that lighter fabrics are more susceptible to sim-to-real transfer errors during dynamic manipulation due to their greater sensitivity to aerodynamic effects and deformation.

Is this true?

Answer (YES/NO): NO